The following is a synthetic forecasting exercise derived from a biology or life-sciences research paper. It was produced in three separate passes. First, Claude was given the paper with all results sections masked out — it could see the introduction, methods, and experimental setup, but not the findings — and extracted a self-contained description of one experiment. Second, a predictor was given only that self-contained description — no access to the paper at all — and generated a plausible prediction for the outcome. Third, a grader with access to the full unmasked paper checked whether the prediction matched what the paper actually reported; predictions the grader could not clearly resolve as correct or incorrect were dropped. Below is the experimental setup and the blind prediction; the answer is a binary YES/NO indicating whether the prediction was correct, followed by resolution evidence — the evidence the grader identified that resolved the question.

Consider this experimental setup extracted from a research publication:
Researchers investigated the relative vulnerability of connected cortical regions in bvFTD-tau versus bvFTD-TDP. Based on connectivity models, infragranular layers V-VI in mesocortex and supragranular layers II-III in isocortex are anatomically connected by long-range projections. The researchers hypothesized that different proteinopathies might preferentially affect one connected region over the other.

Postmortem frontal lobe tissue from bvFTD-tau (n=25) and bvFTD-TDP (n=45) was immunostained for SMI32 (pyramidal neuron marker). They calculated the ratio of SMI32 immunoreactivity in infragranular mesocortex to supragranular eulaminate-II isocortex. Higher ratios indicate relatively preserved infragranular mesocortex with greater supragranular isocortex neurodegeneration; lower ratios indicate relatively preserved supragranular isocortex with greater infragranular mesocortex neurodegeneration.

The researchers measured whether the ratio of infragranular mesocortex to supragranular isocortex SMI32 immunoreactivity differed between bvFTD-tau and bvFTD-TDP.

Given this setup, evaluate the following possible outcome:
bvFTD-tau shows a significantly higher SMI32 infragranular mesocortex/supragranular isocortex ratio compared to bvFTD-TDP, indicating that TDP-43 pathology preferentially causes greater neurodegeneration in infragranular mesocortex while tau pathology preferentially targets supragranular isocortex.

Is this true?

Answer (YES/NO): YES